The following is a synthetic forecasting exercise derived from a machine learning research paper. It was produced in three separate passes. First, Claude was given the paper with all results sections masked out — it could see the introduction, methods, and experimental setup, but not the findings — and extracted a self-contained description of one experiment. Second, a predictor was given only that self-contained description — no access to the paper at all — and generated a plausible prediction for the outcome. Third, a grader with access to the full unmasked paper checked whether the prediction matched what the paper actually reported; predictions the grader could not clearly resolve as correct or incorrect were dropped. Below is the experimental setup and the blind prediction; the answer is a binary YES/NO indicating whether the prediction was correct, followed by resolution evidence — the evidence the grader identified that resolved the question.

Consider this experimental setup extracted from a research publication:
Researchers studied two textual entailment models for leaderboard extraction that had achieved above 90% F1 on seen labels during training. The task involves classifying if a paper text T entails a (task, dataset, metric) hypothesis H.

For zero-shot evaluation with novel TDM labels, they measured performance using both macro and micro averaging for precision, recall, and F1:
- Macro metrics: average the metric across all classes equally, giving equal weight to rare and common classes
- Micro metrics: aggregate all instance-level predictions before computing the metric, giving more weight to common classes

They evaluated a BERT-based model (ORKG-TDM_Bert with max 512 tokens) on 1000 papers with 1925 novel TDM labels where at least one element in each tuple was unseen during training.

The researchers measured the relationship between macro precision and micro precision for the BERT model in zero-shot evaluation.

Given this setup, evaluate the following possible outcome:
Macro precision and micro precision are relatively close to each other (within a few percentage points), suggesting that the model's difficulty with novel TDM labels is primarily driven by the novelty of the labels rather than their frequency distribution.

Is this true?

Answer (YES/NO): NO